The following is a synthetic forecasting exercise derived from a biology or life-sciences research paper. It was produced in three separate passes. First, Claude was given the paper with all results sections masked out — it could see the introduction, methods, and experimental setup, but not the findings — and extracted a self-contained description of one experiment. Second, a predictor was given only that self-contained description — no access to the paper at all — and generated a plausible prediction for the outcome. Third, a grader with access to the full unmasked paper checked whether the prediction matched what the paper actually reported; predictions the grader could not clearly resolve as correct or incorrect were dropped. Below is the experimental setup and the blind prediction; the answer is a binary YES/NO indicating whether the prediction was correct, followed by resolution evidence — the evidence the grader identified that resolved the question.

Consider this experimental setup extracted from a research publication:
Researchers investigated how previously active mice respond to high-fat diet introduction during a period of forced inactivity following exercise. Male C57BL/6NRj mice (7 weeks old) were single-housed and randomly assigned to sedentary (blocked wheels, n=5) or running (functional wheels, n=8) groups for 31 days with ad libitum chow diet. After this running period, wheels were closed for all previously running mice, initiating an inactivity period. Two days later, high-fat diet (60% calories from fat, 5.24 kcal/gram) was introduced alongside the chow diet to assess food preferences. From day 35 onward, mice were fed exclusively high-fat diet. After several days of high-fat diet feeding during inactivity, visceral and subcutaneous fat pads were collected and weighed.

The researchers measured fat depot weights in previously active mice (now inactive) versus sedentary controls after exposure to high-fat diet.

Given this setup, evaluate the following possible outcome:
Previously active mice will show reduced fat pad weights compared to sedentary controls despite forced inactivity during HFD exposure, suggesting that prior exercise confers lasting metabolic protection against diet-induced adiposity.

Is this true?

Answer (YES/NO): YES